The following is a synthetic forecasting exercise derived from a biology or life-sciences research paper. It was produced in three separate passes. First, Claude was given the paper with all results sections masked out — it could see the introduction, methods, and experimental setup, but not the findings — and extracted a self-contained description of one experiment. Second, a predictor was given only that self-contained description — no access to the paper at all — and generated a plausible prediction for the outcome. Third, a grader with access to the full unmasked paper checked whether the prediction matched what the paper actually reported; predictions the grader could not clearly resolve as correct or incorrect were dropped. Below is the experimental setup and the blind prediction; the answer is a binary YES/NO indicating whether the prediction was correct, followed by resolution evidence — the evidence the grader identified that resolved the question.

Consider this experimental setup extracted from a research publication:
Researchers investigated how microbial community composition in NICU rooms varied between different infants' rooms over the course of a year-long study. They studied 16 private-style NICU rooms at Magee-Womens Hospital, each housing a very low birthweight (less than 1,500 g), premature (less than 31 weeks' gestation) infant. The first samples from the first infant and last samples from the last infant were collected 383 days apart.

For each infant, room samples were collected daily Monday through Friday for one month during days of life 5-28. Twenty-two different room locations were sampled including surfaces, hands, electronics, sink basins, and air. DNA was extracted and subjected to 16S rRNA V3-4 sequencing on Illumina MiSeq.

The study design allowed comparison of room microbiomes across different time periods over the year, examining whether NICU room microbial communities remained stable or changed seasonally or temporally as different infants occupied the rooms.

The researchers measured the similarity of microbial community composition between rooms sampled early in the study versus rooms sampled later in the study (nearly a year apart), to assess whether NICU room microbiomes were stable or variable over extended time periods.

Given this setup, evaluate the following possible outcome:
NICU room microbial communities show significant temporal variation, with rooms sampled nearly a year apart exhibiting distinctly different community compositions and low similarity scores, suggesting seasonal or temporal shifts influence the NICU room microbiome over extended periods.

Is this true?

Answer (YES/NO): YES